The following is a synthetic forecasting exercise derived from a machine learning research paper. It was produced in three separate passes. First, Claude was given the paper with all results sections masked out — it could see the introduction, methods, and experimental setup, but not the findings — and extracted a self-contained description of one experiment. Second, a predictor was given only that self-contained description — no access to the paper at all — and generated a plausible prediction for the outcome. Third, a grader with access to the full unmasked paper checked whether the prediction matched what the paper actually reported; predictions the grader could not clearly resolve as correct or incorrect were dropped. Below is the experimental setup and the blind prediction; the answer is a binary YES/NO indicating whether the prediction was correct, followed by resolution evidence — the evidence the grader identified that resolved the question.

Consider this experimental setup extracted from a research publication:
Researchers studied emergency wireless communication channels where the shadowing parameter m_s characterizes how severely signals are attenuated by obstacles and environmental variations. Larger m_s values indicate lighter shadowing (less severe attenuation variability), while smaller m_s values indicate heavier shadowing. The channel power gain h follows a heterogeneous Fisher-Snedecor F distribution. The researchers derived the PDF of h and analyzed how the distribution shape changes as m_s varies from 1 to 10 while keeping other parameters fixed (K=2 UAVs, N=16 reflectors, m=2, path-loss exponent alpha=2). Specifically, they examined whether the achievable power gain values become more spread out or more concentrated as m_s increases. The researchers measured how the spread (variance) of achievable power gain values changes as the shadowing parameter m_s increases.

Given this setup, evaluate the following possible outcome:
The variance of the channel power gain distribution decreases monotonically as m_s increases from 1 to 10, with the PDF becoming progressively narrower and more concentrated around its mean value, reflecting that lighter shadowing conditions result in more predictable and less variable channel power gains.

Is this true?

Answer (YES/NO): YES